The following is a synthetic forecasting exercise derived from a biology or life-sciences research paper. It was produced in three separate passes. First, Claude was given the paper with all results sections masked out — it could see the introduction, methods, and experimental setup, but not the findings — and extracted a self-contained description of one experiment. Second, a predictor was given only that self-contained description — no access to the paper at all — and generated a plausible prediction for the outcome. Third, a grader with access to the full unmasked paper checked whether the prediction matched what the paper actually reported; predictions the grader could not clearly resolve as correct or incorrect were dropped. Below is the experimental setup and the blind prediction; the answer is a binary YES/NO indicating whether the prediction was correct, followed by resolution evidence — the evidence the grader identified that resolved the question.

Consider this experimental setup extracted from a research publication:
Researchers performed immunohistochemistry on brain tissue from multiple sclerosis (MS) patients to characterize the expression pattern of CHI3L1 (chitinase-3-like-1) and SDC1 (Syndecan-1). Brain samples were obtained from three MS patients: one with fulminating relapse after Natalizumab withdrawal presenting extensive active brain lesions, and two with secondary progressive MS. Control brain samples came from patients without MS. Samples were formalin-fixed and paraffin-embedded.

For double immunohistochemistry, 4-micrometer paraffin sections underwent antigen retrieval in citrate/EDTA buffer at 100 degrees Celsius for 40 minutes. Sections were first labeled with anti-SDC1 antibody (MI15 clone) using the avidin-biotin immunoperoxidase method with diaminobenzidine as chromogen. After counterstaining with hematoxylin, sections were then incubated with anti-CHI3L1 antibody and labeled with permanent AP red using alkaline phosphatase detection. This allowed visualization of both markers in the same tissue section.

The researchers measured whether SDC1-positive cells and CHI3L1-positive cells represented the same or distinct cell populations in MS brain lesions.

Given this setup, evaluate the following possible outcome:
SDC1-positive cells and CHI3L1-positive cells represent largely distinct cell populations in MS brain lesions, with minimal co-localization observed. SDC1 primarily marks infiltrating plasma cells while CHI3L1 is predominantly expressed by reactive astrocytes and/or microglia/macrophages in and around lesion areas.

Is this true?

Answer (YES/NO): YES